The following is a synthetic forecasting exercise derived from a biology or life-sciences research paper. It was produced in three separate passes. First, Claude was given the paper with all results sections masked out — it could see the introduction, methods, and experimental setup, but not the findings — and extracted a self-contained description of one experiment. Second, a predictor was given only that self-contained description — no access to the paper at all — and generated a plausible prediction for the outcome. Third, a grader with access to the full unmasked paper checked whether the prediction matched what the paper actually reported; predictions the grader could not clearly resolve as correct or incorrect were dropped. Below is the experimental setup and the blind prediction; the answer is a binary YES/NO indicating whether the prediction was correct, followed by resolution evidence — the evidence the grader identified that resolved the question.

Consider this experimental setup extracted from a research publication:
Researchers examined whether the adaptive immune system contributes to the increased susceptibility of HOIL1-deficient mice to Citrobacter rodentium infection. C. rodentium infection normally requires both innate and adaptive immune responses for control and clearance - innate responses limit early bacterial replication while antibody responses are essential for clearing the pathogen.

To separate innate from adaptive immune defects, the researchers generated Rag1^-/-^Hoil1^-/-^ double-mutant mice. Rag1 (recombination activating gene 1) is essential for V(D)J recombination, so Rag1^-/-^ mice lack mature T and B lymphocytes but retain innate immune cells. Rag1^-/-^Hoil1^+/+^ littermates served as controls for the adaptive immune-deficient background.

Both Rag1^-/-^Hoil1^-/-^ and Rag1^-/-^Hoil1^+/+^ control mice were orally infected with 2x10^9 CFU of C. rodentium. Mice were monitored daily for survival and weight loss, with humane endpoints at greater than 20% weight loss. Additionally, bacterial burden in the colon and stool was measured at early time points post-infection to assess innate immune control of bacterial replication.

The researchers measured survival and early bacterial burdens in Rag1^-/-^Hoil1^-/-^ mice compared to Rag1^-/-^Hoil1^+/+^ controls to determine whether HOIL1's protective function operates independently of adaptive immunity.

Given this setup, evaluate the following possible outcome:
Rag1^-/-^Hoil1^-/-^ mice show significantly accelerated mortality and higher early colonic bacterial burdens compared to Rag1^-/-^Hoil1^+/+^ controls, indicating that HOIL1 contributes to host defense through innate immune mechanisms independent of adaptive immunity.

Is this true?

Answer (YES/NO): YES